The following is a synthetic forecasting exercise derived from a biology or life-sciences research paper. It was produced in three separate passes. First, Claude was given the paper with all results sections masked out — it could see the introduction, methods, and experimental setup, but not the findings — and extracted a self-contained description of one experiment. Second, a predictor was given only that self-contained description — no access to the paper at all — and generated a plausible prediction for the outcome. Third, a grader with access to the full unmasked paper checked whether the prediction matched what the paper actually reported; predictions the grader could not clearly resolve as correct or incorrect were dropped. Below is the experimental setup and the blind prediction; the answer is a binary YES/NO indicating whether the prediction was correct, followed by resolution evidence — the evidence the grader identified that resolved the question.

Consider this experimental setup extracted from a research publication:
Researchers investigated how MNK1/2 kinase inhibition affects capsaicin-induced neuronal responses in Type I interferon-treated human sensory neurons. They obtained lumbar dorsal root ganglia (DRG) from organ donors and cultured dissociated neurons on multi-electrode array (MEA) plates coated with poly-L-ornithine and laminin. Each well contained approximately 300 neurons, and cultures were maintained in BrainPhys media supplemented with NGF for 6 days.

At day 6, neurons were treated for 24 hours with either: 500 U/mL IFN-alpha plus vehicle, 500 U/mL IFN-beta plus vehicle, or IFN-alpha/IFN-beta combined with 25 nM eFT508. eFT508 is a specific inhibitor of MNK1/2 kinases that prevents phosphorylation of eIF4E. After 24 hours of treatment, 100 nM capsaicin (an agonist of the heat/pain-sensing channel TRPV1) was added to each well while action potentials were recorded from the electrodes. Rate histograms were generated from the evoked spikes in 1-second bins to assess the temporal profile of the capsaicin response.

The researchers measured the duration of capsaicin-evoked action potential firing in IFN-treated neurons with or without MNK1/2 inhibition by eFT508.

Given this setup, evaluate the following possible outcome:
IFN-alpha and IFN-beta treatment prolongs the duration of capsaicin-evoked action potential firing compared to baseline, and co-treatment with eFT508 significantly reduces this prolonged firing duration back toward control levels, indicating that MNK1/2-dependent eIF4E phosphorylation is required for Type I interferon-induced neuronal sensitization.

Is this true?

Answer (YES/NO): YES